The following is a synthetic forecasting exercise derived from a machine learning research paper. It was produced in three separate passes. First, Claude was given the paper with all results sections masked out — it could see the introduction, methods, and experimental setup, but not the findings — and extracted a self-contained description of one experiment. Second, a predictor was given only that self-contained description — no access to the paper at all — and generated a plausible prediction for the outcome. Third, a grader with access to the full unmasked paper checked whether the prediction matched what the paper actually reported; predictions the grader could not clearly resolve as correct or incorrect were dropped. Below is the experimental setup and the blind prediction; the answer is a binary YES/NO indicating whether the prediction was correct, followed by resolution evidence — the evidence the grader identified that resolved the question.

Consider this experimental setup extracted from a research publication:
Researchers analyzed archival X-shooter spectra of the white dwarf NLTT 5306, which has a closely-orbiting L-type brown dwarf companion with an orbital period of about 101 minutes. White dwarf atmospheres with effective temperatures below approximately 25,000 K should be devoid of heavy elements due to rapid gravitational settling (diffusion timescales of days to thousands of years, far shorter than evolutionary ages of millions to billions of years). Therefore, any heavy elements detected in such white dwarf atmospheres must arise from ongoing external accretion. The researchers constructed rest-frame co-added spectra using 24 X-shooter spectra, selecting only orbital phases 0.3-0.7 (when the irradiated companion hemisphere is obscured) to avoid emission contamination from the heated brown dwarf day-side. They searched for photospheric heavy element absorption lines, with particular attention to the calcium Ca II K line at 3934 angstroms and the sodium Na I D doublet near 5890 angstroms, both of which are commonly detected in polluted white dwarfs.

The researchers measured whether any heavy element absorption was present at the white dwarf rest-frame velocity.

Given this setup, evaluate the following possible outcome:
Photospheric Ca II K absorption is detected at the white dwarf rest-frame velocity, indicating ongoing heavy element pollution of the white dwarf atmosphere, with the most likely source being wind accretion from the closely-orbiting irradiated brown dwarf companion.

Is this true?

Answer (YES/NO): NO